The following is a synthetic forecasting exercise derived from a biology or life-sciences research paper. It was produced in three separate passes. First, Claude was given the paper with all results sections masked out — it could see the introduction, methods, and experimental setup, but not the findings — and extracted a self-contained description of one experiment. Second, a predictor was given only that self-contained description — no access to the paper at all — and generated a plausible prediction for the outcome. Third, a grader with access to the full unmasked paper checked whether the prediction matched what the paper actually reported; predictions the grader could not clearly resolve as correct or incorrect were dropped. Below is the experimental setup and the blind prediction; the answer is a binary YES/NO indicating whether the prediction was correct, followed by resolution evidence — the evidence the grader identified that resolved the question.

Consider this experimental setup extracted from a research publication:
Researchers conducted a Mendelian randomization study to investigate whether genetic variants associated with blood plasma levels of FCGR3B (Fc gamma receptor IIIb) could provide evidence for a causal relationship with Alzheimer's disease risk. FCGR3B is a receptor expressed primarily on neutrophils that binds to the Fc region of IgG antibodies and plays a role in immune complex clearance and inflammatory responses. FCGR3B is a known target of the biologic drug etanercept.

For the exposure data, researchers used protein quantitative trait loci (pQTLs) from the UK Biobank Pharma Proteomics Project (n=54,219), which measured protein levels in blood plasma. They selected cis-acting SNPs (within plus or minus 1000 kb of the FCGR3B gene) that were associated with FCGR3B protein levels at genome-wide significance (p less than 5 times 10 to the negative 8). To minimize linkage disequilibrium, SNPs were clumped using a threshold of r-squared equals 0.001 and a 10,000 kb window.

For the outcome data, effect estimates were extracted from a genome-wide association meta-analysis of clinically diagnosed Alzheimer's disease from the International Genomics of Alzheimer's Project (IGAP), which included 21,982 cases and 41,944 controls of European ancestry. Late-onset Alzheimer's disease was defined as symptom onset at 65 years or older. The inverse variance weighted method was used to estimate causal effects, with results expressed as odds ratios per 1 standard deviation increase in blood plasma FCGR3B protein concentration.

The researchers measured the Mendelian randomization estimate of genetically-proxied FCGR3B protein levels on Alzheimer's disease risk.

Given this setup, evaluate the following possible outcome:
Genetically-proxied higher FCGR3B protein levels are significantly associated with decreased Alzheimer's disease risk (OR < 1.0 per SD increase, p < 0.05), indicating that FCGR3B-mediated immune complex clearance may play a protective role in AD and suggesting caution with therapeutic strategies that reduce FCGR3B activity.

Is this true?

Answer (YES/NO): NO